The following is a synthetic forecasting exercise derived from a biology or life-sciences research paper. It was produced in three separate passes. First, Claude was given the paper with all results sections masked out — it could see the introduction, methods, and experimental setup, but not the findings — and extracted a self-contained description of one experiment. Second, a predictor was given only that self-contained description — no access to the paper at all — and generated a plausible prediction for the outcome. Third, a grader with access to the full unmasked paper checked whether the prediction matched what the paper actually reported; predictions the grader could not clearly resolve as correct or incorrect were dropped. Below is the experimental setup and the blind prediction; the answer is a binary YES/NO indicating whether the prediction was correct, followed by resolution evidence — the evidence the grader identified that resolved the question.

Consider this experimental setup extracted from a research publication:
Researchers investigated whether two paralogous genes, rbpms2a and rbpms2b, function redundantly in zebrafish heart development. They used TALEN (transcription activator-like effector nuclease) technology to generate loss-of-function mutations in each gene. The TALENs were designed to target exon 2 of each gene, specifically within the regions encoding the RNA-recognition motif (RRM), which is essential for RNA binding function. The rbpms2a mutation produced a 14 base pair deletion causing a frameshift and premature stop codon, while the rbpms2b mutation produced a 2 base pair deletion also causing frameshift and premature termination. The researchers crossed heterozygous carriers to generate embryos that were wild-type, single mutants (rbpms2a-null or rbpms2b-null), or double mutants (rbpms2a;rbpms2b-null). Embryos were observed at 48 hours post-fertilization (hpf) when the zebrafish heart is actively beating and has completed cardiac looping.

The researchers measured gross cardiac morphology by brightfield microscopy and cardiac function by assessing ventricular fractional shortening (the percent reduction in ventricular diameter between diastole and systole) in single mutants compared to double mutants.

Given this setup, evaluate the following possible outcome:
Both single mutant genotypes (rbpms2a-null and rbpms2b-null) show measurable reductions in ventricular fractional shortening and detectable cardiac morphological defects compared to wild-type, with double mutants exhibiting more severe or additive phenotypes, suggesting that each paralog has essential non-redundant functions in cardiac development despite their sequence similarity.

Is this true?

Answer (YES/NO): NO